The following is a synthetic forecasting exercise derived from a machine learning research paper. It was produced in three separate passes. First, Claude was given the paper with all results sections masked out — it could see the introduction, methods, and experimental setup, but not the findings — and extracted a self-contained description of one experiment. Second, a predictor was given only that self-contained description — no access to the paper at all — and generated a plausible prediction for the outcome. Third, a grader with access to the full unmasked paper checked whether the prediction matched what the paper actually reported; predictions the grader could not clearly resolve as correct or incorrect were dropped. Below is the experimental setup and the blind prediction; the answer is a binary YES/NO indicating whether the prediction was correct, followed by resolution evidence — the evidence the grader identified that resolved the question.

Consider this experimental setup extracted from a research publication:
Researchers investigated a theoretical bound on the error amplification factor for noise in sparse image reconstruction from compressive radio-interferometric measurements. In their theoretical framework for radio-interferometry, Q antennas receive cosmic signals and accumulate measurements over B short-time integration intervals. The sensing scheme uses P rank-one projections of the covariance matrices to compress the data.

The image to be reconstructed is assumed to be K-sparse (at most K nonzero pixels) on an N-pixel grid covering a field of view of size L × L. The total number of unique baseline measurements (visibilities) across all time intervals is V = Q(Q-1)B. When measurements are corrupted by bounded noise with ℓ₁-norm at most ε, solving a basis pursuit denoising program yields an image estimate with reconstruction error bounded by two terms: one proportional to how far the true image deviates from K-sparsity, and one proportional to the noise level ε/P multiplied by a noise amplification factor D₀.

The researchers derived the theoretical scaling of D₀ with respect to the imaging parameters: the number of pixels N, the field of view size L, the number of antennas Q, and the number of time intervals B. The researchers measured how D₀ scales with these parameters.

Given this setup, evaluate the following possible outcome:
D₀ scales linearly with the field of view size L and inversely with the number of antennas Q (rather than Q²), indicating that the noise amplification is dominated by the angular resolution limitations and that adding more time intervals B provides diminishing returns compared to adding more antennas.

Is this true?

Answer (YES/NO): NO